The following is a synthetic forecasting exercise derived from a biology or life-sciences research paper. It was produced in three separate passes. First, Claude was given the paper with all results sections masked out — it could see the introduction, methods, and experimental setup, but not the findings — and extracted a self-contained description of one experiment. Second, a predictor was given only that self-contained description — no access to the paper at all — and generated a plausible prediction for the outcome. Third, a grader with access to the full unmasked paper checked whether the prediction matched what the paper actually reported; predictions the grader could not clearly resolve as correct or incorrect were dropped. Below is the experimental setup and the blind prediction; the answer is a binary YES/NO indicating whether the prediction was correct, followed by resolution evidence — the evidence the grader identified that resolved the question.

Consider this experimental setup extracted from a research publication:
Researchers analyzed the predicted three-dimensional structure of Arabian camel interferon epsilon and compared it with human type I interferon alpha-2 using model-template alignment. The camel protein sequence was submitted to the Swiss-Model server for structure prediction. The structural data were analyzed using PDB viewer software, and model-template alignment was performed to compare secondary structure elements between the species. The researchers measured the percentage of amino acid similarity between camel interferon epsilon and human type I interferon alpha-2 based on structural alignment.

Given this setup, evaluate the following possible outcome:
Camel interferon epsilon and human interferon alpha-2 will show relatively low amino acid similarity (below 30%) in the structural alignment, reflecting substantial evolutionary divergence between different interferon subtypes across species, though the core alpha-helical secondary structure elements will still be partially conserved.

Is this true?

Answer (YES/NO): NO